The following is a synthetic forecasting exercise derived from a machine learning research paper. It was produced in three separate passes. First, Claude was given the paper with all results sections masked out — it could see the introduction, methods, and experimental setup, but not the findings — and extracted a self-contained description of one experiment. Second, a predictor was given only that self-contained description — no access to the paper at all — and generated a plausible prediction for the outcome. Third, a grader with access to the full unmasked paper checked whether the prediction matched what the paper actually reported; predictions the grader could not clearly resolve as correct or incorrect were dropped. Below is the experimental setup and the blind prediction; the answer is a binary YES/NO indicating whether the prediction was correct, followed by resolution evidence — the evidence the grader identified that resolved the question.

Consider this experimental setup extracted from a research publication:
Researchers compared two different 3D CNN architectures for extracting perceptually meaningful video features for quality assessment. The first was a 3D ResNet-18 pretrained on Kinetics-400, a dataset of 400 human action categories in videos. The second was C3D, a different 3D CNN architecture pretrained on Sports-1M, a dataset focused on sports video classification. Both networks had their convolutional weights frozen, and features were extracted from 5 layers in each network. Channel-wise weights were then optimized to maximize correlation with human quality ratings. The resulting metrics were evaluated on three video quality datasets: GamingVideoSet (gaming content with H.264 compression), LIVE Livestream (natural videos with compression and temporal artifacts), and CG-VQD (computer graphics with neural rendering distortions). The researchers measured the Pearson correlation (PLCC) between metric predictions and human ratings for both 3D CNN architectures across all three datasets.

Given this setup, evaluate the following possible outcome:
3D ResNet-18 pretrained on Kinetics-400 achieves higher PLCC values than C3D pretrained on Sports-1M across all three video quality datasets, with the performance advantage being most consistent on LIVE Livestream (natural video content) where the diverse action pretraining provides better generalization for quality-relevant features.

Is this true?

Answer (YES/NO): NO